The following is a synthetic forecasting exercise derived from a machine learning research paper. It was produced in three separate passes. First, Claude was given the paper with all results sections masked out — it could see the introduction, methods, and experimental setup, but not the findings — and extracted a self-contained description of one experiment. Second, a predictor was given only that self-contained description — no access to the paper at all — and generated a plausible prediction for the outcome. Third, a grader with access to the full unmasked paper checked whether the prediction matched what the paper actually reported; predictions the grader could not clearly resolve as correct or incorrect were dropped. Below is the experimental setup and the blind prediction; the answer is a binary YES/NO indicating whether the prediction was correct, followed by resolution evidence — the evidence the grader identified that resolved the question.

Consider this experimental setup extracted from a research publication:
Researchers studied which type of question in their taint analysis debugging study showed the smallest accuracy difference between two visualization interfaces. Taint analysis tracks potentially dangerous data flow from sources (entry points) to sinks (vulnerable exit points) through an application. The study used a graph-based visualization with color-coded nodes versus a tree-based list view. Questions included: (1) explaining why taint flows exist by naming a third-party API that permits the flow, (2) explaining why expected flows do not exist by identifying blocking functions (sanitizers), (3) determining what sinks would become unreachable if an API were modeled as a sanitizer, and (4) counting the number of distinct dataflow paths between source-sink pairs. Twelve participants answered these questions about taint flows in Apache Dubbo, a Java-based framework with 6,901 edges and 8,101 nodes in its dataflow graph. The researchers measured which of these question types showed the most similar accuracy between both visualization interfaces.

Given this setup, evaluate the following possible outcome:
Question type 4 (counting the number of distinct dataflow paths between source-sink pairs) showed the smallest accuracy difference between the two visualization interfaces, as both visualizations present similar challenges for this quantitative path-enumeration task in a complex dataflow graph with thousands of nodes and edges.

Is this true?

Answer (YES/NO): NO